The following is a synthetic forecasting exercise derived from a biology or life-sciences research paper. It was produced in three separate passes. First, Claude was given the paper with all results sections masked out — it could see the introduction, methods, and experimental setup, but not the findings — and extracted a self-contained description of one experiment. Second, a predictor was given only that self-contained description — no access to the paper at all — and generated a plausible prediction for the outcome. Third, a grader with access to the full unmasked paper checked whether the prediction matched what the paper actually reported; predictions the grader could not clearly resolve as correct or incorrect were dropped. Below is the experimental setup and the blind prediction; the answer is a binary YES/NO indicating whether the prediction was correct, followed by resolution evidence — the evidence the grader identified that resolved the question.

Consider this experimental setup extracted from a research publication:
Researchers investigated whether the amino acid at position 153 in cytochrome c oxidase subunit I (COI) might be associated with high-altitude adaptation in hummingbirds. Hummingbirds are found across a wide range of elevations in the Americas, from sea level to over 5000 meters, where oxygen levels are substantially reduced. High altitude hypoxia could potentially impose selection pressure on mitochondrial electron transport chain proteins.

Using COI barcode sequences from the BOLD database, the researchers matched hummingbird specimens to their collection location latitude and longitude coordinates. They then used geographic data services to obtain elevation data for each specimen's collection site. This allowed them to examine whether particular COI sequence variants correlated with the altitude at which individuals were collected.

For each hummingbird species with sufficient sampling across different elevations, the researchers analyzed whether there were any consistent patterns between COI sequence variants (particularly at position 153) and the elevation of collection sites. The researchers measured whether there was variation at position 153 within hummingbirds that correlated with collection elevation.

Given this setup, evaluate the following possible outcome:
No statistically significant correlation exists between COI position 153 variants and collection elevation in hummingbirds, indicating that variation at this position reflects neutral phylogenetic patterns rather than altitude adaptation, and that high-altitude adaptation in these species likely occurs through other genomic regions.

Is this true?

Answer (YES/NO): NO